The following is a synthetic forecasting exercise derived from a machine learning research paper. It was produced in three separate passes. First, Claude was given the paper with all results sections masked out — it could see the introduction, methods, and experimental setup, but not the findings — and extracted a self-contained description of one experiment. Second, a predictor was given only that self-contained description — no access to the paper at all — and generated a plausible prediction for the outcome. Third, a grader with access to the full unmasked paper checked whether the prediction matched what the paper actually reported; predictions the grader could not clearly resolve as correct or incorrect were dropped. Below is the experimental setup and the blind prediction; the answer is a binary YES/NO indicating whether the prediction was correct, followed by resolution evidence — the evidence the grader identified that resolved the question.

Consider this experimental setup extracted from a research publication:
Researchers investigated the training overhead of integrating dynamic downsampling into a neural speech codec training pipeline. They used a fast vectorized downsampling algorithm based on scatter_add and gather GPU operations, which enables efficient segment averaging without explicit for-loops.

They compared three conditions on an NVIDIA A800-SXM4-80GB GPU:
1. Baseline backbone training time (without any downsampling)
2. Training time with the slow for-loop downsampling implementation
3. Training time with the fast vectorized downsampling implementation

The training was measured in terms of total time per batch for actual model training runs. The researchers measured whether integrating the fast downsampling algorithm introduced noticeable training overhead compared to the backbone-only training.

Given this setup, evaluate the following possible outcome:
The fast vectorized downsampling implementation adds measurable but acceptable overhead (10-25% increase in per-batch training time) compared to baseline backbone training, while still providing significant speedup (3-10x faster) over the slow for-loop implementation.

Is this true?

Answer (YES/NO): NO